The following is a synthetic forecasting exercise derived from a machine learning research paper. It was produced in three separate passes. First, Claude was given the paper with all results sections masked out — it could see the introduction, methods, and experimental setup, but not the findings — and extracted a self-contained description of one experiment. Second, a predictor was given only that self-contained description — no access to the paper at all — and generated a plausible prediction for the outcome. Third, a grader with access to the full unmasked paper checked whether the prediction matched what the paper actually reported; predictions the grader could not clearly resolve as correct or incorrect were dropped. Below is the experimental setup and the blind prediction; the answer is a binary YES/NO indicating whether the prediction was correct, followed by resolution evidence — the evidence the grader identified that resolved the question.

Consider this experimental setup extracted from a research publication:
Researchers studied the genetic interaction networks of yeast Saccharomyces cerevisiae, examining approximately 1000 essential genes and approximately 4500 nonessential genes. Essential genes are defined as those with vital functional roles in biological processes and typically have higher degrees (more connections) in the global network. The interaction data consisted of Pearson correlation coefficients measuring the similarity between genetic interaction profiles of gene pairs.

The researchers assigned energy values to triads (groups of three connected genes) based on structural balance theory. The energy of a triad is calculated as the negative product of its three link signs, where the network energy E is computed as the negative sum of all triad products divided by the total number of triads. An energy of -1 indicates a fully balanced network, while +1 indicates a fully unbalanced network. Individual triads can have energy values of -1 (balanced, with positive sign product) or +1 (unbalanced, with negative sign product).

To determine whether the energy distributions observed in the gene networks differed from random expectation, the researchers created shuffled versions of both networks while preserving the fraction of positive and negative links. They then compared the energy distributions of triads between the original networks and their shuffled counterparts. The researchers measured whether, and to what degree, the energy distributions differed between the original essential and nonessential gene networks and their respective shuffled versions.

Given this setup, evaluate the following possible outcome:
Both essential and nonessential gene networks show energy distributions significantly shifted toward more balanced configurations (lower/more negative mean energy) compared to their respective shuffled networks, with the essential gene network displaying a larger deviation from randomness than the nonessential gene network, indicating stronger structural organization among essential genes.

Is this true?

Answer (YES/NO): YES